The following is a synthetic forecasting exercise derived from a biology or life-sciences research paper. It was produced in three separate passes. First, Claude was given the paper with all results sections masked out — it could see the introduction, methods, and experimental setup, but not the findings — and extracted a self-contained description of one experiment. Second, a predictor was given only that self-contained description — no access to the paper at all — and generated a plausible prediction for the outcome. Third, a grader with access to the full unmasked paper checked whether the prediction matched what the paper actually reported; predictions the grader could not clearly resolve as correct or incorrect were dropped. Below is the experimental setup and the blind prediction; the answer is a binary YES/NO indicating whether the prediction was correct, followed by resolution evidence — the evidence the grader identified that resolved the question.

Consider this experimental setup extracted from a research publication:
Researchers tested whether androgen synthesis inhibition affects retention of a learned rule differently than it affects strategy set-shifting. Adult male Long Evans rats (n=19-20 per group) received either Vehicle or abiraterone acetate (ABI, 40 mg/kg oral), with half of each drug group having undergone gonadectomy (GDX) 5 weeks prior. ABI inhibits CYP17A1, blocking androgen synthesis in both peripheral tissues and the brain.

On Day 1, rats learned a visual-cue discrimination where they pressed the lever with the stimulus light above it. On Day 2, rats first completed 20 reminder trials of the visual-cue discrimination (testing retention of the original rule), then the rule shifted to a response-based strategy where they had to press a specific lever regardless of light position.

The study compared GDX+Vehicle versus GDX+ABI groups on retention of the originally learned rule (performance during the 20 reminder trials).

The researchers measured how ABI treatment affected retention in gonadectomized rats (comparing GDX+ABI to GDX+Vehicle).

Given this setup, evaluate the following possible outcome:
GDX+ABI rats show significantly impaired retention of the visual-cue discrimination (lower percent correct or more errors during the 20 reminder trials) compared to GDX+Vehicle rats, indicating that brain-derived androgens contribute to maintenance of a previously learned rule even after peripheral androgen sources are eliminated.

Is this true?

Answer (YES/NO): NO